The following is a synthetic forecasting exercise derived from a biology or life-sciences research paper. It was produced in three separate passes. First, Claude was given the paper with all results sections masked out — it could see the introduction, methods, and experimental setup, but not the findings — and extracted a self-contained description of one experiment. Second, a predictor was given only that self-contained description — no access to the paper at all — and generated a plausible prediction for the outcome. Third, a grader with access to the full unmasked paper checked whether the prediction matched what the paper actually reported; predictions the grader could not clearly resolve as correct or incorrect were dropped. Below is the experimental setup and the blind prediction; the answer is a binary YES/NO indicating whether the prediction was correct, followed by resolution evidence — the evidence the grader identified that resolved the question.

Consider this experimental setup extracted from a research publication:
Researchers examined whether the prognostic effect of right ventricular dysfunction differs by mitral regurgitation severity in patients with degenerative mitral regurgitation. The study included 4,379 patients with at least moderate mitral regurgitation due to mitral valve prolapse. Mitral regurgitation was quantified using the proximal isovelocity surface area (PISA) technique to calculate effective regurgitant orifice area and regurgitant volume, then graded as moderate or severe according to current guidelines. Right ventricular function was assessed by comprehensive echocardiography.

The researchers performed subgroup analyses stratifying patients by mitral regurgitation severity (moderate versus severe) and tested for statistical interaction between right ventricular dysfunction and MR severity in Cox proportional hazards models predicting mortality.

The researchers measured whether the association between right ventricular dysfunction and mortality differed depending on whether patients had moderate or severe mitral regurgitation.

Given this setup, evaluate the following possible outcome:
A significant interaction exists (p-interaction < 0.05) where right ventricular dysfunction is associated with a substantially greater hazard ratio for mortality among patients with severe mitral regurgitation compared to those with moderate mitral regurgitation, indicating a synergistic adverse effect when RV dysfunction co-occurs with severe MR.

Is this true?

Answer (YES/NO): NO